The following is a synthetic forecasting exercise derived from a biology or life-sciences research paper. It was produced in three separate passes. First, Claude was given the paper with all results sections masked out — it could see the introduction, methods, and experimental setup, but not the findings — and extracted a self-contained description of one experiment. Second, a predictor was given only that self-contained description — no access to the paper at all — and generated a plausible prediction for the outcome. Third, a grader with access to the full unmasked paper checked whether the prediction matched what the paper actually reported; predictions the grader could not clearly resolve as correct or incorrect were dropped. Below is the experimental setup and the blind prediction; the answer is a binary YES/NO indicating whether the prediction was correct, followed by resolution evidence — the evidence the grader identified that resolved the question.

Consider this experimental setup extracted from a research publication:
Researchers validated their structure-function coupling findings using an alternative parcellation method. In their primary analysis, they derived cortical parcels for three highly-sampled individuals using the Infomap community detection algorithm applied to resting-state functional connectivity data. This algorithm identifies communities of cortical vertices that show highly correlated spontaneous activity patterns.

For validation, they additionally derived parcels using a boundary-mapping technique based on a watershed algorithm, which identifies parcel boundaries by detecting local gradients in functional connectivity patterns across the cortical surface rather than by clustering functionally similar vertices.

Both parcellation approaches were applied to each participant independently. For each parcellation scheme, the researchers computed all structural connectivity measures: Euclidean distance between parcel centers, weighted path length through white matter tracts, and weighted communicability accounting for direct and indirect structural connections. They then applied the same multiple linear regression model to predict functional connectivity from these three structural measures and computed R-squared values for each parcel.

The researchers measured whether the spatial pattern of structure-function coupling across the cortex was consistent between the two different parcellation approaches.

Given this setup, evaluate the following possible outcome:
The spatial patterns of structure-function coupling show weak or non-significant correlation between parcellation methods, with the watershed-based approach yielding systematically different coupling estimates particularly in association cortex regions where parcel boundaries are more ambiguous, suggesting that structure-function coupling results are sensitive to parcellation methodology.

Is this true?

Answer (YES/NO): NO